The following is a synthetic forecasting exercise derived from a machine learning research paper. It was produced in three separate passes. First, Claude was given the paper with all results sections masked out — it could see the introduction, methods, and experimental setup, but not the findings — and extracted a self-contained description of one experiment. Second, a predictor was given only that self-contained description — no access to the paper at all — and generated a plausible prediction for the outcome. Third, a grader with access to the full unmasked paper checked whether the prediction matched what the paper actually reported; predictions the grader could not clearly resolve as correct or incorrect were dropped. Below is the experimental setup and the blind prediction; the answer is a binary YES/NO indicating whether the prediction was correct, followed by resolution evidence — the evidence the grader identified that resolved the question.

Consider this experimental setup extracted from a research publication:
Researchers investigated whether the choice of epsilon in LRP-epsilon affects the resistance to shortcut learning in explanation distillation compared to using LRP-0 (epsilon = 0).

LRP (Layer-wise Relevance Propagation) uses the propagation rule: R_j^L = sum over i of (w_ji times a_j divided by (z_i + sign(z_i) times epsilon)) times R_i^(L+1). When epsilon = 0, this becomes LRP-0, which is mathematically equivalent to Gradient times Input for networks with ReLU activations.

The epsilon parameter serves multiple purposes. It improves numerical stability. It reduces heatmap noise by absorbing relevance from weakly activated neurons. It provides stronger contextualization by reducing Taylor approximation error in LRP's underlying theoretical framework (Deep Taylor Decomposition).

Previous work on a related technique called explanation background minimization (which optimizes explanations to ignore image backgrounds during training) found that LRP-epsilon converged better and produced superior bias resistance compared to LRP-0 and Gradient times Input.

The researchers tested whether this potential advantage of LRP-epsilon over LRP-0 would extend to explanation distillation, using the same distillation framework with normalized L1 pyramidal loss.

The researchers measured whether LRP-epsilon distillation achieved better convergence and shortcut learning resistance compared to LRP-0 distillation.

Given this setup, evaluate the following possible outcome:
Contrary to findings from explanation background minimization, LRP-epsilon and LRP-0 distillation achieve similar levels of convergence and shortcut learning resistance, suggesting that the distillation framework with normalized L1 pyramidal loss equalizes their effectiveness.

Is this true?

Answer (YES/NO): NO